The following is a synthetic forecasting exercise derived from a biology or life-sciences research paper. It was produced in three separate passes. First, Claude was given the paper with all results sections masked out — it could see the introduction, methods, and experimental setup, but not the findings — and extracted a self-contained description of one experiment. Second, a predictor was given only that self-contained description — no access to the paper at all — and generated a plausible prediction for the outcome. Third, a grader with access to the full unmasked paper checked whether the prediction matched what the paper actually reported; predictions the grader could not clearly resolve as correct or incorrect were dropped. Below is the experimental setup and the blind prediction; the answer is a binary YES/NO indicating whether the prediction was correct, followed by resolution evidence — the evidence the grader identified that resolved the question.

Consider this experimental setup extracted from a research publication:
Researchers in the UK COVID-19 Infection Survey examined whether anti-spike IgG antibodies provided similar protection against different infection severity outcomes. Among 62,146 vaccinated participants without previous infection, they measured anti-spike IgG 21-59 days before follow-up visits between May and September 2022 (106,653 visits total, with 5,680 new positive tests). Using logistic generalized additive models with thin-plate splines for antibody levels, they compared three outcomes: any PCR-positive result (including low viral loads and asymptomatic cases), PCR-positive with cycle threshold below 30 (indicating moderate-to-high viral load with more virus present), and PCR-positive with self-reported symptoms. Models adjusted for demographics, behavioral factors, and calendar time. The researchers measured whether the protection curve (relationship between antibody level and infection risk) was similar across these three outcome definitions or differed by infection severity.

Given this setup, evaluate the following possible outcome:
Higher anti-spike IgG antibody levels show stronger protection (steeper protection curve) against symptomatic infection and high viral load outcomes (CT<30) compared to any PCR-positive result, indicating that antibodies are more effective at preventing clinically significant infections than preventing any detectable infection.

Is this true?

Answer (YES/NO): NO